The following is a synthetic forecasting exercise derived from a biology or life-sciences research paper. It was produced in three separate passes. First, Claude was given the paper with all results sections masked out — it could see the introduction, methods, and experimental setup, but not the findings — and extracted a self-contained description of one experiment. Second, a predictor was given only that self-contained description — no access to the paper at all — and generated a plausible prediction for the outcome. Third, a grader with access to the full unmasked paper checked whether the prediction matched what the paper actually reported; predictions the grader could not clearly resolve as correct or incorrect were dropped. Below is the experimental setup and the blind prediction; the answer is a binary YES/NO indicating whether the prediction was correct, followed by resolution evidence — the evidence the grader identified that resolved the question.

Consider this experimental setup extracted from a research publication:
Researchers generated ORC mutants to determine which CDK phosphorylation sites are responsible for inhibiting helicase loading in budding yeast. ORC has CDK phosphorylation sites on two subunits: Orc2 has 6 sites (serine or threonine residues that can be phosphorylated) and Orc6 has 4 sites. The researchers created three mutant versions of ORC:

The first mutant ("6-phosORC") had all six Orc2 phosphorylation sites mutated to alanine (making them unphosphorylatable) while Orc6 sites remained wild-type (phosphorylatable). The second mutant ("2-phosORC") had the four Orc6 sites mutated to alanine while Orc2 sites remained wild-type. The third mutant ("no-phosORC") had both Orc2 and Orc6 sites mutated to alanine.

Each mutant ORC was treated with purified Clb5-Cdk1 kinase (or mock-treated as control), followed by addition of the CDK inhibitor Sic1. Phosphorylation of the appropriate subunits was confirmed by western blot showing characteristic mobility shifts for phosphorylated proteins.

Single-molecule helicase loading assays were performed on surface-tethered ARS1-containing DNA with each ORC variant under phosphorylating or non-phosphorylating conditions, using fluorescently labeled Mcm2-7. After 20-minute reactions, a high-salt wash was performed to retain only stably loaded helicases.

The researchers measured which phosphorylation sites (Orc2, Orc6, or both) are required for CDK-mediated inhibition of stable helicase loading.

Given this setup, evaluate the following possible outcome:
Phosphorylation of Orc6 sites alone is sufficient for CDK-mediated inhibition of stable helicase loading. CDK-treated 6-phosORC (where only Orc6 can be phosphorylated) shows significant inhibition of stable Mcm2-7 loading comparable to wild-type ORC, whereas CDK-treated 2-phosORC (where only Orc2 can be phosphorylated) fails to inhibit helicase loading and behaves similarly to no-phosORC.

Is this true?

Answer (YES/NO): NO